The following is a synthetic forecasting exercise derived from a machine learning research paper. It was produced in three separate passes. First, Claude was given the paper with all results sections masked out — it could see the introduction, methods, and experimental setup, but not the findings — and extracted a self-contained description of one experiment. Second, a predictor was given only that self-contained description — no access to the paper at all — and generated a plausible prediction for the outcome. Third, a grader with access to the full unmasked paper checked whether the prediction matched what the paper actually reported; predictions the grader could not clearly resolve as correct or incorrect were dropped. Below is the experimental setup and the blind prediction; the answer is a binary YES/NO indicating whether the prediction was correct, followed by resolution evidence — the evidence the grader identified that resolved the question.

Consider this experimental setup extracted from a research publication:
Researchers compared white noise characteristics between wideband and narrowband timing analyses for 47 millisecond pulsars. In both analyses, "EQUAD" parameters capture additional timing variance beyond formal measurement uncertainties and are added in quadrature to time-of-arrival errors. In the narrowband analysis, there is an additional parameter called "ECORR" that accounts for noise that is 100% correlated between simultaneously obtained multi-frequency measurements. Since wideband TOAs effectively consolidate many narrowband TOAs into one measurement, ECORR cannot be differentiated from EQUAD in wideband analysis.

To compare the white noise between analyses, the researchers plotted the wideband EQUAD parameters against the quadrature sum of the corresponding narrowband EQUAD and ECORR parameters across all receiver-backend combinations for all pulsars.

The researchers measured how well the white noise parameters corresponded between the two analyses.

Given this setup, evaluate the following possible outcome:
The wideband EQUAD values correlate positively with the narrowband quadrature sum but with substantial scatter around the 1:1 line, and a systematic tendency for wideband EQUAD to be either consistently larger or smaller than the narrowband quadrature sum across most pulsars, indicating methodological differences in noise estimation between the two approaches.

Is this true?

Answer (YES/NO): NO